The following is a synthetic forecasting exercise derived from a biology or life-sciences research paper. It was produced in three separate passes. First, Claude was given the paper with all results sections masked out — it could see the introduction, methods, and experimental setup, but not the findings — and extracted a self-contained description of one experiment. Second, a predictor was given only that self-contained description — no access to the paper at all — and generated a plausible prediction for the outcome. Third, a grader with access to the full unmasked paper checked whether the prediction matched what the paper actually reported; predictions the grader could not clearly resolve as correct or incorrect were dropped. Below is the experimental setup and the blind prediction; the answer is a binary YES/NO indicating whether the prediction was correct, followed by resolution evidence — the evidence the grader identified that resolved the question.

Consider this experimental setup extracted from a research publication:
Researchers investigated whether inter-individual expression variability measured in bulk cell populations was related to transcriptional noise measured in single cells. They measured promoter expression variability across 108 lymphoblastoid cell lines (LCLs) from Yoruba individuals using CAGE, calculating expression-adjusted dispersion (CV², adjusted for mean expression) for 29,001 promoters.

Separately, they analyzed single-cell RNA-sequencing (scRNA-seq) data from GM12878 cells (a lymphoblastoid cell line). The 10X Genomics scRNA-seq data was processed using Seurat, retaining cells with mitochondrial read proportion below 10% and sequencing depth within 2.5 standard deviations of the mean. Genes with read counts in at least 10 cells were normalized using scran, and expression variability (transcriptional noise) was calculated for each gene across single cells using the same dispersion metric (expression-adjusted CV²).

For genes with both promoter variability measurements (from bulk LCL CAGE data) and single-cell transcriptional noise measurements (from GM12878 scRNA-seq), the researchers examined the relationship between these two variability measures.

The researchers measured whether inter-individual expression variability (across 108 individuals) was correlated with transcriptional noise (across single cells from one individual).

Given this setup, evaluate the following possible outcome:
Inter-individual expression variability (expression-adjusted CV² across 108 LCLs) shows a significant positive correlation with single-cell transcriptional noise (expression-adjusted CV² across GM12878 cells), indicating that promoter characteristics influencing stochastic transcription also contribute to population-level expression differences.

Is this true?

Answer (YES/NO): YES